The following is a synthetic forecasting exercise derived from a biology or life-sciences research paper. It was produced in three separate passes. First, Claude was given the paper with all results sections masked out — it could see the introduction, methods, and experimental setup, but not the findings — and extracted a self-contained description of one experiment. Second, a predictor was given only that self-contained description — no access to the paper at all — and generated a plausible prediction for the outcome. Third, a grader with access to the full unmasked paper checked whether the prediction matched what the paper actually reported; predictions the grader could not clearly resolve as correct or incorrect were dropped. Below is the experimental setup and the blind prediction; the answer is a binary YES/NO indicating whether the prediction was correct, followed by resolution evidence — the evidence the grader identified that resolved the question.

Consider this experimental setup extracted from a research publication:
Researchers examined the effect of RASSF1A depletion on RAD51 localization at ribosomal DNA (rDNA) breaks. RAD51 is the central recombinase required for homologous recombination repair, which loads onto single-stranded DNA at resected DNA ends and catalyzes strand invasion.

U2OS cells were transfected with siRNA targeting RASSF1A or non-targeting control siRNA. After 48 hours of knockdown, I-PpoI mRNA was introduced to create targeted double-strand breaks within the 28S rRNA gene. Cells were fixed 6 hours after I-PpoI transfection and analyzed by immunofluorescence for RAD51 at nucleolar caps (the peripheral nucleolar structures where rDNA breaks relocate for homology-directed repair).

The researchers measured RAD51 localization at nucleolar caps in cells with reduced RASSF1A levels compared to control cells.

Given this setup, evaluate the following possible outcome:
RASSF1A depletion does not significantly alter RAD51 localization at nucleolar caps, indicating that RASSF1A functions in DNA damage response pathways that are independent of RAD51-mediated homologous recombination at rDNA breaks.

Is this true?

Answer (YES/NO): NO